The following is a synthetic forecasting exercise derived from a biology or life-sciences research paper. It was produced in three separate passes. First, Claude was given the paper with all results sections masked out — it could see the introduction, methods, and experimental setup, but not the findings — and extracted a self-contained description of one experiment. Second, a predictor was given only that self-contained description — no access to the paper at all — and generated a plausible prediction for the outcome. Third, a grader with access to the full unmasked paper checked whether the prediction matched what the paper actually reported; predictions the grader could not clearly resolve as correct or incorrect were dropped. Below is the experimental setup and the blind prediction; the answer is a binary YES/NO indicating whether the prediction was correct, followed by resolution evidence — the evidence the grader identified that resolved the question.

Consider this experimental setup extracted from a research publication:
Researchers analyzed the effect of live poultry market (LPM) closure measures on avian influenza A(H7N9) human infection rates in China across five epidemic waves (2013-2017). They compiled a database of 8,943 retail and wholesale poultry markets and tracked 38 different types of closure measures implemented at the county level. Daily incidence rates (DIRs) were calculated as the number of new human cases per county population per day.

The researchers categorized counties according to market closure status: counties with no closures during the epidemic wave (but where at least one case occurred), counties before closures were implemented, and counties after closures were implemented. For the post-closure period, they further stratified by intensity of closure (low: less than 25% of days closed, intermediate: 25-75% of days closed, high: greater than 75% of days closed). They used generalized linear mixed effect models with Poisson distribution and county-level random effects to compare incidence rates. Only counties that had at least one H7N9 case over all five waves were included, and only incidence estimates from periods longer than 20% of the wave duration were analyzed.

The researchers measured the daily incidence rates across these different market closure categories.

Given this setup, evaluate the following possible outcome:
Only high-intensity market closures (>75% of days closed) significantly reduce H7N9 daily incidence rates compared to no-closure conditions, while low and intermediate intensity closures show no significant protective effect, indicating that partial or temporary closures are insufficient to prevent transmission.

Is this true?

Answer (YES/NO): NO